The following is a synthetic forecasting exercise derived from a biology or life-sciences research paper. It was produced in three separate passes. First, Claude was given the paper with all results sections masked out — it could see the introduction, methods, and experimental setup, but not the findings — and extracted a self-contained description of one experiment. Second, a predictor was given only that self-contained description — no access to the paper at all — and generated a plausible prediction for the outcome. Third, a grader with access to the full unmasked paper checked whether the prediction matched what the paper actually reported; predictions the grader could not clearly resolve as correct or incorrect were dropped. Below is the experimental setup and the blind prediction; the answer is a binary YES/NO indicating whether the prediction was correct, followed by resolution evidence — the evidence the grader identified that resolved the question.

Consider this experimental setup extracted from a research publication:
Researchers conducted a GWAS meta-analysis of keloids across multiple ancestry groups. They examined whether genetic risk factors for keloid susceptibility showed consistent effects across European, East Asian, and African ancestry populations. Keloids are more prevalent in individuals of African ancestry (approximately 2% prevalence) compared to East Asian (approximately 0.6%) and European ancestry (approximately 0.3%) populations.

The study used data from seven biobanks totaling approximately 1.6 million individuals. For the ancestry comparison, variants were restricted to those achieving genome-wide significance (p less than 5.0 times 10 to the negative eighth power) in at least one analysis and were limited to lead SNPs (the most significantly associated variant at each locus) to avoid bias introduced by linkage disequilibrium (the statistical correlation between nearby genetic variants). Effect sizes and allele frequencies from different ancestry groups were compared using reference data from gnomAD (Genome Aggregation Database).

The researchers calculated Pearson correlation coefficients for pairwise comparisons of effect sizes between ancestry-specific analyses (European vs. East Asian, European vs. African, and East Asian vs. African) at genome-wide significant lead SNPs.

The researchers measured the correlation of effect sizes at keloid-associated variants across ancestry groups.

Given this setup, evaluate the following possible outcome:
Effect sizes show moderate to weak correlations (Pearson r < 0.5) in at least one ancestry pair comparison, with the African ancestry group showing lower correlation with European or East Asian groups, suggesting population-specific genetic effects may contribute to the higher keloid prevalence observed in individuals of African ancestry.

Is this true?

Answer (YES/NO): NO